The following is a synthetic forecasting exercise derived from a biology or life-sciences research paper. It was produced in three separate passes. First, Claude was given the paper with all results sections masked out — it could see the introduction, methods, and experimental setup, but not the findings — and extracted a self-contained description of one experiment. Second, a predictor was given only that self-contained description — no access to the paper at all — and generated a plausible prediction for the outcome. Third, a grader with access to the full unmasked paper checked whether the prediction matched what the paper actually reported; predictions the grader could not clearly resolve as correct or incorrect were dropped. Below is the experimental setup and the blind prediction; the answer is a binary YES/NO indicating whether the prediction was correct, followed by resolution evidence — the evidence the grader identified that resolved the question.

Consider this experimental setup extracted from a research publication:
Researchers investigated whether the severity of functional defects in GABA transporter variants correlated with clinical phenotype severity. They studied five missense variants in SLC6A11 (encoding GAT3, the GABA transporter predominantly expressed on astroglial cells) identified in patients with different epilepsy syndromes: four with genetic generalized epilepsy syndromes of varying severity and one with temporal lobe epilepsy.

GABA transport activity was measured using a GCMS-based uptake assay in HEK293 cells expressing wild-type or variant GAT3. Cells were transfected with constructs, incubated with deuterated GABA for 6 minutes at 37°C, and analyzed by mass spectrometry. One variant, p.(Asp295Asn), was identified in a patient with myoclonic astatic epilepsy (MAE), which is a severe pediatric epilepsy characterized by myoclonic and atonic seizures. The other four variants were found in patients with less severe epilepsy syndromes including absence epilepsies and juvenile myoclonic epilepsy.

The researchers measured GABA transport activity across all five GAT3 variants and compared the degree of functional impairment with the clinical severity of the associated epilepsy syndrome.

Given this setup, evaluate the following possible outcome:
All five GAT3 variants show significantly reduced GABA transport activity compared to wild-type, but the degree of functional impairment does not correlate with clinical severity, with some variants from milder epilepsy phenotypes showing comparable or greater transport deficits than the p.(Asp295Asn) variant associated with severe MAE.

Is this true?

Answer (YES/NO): NO